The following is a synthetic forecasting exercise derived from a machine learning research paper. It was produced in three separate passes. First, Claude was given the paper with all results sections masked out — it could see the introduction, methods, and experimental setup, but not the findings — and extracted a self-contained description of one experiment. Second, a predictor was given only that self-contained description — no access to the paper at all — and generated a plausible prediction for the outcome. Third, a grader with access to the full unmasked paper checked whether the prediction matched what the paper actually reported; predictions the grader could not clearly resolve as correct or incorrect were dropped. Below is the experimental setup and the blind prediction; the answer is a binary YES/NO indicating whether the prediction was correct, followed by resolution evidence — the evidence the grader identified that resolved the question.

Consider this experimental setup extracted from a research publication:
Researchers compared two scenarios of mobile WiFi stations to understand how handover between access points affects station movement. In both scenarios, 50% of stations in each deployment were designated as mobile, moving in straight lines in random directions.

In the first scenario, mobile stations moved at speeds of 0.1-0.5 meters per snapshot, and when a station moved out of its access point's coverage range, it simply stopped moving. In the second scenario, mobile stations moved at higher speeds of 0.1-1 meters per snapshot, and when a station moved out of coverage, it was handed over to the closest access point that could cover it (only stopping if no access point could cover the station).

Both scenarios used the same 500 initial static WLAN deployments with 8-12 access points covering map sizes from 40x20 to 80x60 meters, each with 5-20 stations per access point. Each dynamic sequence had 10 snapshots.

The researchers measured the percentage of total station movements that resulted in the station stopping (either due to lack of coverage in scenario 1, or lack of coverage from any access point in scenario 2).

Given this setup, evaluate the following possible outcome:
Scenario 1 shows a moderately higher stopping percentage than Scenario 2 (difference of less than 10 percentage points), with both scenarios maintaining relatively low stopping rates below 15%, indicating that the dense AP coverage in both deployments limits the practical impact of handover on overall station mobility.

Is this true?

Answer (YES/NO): NO